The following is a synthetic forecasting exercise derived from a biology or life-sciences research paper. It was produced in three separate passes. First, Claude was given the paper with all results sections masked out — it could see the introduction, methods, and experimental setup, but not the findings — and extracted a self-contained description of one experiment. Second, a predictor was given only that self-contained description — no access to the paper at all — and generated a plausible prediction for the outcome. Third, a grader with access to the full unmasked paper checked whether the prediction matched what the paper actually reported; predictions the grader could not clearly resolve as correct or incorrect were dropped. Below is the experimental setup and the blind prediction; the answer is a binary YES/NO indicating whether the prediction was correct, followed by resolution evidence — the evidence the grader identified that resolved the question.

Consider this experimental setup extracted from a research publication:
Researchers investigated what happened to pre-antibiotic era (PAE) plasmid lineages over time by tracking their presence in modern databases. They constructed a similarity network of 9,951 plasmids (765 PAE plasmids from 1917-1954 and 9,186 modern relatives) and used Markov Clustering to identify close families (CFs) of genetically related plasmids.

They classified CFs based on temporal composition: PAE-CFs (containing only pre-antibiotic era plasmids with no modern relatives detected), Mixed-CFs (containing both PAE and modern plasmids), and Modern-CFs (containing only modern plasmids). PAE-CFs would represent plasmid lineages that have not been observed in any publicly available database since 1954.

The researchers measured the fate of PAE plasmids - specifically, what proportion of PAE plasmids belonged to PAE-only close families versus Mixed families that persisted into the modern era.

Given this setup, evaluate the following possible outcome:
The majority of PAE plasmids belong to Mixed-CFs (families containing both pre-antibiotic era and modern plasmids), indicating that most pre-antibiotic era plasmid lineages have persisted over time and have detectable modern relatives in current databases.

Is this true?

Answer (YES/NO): YES